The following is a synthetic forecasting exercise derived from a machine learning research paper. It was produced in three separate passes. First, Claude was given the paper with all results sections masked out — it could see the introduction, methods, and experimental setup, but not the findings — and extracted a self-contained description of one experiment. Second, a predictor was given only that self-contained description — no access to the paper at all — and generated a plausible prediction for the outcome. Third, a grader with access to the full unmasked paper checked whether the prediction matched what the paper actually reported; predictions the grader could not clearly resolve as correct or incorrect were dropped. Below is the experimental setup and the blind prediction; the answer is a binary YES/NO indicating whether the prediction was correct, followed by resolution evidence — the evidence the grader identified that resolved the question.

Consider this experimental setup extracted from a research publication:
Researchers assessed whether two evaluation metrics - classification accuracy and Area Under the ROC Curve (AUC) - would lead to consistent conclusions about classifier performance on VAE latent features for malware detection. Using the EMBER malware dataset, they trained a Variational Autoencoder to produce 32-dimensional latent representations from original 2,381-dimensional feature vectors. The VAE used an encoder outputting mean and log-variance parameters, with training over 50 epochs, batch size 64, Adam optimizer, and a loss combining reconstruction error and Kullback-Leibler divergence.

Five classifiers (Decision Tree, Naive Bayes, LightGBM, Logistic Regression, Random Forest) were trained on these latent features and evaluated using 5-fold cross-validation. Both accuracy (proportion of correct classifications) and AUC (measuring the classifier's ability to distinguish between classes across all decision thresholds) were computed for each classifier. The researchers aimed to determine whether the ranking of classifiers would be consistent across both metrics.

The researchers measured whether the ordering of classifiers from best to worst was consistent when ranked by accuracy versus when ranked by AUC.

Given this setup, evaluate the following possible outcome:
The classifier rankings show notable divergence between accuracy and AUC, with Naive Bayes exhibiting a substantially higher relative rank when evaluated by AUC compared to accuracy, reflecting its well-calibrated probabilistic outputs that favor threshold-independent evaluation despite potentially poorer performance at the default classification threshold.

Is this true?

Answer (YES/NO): NO